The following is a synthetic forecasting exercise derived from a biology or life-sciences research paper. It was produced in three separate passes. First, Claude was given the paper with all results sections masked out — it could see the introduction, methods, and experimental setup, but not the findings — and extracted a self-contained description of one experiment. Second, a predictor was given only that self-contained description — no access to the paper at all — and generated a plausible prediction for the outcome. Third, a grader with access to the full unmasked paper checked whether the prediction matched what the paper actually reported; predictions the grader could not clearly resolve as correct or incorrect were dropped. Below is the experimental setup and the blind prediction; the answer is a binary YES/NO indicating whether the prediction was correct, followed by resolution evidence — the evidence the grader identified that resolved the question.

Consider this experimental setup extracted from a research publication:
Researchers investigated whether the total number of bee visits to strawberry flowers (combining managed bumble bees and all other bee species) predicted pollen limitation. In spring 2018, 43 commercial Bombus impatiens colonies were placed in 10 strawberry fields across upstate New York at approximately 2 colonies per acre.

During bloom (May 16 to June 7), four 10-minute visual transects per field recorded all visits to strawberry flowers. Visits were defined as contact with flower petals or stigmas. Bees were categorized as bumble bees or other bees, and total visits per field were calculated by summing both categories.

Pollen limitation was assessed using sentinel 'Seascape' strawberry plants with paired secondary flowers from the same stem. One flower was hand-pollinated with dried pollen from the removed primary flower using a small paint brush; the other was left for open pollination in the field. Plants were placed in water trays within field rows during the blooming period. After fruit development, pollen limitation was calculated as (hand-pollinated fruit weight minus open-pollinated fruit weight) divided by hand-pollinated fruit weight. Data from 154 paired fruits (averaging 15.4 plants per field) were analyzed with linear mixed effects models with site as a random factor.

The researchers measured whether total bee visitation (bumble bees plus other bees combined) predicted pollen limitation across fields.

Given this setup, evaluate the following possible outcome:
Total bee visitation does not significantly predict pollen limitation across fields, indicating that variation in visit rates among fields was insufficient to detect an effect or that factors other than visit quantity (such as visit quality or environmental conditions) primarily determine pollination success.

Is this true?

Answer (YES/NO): YES